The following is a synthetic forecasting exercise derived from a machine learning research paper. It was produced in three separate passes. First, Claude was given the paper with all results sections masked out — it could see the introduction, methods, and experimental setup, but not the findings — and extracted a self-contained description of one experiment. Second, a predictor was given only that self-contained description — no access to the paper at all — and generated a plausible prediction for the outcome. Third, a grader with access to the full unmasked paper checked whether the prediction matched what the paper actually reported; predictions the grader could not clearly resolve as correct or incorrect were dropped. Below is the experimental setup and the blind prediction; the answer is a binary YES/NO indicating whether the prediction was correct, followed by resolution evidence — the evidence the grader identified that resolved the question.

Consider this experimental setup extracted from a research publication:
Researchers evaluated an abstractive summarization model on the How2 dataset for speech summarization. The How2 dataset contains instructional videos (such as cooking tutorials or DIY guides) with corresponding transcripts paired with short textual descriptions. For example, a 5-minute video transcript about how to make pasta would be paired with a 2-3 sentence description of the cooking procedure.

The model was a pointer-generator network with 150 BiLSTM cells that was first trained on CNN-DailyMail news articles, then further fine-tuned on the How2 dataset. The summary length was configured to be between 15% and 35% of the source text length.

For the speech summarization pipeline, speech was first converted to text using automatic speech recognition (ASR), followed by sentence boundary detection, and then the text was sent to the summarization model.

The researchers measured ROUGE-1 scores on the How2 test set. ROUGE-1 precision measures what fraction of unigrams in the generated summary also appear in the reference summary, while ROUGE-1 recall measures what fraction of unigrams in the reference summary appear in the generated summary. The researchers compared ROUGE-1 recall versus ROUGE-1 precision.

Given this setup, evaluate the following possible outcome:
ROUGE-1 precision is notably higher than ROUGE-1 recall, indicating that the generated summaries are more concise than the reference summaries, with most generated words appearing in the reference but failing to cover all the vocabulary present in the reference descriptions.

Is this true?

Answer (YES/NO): NO